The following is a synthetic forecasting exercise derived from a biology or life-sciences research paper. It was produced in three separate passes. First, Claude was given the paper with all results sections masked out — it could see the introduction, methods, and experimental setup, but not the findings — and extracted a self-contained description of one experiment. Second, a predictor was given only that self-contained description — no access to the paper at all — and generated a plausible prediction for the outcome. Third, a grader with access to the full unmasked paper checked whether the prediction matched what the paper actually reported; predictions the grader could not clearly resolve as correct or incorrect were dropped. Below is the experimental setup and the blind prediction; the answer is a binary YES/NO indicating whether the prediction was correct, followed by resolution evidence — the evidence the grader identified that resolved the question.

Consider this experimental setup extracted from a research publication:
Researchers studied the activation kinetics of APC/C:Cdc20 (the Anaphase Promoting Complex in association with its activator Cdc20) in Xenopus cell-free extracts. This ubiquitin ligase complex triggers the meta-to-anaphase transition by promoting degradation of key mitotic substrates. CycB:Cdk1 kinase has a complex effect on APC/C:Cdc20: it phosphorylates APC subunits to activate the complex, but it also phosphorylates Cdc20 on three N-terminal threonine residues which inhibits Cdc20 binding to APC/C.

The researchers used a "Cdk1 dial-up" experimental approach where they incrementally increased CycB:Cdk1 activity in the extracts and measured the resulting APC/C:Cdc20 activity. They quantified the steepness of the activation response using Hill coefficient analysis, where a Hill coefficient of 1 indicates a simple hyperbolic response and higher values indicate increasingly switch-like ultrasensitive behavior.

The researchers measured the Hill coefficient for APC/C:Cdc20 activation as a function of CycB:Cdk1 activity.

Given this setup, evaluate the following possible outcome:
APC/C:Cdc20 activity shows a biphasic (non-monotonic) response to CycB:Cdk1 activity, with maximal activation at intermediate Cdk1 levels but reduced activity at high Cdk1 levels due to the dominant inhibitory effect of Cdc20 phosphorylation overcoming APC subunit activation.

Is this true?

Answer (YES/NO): NO